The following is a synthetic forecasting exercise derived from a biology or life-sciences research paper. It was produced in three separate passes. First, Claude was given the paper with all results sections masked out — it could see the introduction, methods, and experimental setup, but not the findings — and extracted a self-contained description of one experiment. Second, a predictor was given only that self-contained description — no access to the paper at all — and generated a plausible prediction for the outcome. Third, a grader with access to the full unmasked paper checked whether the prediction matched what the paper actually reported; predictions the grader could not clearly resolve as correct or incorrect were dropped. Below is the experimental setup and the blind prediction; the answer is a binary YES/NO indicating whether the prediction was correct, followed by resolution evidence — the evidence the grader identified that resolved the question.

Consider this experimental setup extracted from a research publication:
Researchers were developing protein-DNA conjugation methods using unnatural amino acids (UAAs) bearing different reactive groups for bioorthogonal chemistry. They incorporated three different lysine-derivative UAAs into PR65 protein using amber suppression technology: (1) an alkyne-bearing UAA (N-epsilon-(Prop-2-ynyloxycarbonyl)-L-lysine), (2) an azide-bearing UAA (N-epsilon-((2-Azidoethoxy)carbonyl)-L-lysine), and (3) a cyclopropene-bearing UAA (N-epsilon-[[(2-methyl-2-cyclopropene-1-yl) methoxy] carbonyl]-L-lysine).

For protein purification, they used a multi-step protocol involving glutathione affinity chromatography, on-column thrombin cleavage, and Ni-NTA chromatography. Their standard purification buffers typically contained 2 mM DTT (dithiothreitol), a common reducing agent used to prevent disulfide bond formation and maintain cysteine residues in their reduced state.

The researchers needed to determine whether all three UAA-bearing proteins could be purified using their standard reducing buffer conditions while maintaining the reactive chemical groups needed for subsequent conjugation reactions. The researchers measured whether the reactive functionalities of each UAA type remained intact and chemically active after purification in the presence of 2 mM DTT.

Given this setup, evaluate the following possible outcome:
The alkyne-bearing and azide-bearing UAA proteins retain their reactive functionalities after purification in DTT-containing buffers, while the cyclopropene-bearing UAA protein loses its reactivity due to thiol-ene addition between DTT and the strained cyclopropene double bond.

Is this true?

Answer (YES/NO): NO